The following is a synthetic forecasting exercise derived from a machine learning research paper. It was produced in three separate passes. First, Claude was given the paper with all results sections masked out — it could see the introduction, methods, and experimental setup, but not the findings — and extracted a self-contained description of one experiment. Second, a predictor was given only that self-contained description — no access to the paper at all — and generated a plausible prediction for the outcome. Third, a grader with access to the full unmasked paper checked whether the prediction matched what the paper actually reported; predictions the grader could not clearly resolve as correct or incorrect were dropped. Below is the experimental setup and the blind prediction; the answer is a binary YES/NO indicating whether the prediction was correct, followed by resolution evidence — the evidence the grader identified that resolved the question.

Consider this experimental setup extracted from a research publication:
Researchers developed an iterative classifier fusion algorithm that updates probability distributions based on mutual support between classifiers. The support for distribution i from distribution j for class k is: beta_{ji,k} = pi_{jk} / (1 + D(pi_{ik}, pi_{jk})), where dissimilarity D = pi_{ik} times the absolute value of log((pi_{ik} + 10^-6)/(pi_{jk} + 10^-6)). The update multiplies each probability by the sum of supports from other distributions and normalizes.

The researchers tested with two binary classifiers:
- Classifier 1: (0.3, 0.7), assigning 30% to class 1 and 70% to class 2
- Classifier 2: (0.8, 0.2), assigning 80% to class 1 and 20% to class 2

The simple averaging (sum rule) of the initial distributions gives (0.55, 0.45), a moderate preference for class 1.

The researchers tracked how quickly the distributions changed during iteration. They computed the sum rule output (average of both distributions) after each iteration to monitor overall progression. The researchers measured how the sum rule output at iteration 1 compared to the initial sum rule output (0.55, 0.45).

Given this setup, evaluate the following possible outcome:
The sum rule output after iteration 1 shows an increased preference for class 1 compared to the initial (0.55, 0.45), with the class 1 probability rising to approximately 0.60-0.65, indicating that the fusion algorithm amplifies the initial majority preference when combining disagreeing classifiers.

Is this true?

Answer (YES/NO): YES